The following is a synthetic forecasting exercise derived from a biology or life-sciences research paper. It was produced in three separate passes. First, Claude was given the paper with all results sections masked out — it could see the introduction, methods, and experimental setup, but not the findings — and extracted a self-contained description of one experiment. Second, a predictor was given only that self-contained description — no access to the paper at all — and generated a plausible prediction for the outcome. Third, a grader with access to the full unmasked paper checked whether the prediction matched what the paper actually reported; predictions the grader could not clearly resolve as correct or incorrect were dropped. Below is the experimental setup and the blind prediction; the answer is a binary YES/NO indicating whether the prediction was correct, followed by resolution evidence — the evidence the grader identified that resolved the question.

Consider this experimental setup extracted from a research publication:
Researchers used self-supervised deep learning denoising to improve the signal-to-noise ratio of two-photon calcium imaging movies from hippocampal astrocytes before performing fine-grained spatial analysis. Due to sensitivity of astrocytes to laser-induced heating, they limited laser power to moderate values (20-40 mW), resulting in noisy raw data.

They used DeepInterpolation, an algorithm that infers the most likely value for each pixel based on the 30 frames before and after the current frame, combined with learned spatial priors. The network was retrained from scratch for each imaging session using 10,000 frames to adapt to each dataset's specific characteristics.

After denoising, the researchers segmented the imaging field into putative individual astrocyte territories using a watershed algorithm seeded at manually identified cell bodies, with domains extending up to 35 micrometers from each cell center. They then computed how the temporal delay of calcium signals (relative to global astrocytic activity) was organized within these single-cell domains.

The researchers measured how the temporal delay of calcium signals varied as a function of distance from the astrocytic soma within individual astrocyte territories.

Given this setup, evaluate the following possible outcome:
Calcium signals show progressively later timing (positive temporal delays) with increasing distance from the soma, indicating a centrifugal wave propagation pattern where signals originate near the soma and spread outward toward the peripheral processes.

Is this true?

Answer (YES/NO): NO